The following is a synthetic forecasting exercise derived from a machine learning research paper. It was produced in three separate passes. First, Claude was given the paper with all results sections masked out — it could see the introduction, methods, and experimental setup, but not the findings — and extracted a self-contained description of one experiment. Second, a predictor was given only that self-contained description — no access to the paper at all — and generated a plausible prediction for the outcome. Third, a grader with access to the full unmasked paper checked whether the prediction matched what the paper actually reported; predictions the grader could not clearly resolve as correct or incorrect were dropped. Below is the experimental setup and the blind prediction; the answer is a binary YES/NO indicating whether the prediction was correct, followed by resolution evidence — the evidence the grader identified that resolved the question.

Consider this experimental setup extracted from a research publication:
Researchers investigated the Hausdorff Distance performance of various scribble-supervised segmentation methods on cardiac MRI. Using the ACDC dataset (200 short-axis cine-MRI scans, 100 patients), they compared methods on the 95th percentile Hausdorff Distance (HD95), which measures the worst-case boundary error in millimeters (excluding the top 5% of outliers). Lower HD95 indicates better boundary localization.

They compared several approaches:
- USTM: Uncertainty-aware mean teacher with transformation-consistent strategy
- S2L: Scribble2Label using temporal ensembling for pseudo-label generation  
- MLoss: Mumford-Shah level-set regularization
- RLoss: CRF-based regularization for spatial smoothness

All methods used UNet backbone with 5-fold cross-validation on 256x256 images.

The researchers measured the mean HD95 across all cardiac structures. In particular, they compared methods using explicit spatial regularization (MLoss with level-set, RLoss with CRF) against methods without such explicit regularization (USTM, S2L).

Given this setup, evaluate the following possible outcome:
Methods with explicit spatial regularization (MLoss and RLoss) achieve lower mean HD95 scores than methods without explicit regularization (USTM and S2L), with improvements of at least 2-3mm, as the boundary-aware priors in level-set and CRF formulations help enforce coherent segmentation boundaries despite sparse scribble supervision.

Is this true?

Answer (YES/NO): YES